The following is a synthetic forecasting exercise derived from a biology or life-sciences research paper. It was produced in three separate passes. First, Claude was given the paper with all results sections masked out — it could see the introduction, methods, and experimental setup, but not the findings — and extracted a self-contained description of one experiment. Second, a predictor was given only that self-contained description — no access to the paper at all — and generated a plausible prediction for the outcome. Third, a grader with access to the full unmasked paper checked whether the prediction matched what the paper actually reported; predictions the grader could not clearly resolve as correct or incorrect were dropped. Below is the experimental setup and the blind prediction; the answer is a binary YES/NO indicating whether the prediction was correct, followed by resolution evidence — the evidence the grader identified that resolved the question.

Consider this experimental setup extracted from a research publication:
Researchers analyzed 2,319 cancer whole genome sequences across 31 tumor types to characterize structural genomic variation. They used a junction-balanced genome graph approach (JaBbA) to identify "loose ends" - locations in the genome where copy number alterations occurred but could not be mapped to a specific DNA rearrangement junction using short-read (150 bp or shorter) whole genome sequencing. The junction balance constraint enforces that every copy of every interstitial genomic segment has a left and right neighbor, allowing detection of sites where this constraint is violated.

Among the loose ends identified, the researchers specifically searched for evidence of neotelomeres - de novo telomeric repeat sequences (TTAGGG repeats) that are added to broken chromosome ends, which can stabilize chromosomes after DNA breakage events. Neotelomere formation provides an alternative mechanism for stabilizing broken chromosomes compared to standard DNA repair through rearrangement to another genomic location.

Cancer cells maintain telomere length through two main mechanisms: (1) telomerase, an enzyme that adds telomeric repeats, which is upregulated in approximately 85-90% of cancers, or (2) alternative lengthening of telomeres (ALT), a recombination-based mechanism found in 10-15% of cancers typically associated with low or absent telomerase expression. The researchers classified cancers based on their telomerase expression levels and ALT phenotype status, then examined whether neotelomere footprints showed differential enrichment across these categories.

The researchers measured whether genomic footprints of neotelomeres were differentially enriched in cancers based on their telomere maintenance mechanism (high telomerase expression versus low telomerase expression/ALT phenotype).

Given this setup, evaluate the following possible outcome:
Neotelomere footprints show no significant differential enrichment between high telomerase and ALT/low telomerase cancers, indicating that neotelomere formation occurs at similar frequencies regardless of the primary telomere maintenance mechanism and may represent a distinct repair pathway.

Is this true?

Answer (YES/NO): NO